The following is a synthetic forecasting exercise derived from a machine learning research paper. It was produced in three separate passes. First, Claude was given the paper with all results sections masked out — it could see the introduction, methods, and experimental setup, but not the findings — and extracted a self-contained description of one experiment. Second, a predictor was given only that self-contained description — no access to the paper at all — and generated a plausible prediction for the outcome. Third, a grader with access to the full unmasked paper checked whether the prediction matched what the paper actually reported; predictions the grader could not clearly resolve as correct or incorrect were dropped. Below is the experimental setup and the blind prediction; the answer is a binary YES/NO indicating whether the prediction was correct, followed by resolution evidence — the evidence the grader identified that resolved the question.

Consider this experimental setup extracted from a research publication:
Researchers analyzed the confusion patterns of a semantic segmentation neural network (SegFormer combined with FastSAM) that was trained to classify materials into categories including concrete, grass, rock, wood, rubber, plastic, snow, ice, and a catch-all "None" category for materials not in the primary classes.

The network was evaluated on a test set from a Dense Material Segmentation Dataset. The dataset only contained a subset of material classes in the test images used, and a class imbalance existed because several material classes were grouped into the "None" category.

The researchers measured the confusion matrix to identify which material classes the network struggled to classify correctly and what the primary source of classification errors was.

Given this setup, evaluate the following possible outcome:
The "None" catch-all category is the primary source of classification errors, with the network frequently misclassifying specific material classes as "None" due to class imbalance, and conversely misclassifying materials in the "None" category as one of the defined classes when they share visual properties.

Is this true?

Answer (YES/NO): NO